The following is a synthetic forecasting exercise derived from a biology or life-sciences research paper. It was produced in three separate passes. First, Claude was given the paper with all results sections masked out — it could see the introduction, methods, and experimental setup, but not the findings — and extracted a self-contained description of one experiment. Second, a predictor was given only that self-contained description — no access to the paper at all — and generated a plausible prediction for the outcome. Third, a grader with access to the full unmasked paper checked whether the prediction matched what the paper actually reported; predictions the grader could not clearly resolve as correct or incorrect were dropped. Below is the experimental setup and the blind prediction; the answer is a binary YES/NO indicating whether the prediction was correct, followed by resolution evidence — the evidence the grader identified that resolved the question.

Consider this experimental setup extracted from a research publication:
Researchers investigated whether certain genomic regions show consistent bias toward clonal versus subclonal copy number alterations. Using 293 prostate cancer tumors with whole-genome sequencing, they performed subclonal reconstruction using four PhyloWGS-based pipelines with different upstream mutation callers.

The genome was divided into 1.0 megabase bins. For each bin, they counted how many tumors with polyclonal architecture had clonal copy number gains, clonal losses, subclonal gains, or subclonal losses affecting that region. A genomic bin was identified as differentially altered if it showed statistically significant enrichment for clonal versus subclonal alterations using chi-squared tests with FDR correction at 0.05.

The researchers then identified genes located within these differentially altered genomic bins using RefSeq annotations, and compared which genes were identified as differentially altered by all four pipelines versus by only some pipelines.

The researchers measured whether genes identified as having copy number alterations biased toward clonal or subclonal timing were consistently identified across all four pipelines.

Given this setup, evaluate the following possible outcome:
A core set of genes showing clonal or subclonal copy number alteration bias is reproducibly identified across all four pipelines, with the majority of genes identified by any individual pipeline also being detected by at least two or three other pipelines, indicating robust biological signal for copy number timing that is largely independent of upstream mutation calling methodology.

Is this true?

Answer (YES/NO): NO